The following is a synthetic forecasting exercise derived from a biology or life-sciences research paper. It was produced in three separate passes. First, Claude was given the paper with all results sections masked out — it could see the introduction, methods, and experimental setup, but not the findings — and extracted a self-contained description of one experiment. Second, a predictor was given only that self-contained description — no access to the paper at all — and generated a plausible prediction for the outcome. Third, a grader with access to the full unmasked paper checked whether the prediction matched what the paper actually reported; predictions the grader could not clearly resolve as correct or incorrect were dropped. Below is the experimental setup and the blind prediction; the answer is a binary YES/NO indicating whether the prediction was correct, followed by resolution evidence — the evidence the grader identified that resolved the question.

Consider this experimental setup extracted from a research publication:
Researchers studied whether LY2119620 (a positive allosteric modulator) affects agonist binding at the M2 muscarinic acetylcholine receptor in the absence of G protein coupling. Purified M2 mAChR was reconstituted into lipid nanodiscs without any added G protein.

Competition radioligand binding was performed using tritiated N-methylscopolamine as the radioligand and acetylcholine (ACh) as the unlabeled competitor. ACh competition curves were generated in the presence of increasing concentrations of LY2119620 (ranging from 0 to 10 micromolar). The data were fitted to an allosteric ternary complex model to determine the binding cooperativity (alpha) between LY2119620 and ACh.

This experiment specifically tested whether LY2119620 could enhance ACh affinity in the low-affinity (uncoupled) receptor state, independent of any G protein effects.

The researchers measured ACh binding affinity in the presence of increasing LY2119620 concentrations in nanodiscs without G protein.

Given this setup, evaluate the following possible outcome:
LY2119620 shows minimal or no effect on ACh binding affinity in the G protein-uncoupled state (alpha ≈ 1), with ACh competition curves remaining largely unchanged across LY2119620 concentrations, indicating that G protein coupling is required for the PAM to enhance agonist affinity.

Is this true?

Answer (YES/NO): NO